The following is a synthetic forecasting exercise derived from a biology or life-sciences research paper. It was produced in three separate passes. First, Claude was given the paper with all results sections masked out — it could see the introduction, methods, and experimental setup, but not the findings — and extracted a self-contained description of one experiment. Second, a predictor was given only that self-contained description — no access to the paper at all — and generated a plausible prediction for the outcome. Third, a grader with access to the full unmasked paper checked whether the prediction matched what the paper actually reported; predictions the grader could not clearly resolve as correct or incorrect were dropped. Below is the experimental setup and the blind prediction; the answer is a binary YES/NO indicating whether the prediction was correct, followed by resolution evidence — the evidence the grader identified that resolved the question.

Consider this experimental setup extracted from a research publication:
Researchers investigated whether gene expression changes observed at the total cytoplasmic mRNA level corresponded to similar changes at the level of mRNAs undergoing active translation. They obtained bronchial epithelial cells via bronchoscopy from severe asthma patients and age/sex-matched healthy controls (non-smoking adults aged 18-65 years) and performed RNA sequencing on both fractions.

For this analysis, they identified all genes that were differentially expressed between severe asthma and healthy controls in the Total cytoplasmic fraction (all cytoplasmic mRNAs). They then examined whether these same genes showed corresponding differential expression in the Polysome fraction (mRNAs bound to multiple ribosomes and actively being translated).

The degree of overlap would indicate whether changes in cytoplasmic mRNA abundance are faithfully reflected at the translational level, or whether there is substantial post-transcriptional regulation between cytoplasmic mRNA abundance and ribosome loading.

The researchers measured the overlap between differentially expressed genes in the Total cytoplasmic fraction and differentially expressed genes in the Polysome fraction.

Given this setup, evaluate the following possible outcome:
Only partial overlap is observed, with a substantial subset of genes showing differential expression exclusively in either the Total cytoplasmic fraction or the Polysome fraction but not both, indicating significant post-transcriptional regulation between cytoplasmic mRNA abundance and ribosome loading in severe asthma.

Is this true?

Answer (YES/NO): YES